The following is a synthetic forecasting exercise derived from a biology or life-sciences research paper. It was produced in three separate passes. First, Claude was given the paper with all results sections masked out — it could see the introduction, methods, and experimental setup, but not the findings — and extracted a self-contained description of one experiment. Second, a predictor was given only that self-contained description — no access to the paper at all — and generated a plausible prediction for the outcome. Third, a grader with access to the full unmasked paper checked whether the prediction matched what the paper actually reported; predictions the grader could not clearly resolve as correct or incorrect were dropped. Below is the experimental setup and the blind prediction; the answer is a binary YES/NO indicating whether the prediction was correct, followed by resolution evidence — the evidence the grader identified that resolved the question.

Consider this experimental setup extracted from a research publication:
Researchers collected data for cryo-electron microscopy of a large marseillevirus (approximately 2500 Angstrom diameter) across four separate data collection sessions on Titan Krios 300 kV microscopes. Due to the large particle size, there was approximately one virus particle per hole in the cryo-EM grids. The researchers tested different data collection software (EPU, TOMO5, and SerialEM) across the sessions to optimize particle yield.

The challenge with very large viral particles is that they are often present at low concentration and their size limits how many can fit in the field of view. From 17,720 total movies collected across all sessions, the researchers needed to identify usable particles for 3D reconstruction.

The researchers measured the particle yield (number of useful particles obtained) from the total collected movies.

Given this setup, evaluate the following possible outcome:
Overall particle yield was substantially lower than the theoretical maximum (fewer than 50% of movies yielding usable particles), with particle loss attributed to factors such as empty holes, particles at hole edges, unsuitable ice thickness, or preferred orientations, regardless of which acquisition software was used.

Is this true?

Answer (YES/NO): NO